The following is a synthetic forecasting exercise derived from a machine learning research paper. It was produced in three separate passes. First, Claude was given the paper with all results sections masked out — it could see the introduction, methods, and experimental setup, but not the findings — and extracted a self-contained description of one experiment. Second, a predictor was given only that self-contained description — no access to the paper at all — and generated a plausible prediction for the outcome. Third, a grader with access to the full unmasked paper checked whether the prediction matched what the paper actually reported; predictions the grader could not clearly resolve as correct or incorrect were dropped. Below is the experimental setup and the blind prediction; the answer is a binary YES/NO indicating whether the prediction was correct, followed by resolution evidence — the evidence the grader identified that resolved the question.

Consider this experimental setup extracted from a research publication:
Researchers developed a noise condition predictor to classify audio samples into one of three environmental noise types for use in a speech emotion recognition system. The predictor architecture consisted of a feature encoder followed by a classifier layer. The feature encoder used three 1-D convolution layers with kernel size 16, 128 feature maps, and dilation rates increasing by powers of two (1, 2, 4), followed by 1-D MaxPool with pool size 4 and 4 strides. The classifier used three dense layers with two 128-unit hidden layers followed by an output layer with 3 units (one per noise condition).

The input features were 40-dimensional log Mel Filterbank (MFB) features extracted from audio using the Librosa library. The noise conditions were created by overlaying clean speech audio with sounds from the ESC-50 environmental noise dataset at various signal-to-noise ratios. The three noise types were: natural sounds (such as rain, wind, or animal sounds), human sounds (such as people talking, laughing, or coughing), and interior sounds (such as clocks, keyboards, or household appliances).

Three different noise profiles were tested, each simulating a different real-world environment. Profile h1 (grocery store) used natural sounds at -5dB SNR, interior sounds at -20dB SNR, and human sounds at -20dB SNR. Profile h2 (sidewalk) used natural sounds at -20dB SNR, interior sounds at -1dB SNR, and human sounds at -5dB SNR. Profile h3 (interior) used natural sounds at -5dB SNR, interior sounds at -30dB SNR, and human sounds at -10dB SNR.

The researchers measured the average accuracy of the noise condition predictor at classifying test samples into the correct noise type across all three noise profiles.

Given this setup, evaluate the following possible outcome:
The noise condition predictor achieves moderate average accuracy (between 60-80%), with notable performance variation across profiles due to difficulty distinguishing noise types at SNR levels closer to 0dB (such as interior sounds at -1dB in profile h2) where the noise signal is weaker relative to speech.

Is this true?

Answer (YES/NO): NO